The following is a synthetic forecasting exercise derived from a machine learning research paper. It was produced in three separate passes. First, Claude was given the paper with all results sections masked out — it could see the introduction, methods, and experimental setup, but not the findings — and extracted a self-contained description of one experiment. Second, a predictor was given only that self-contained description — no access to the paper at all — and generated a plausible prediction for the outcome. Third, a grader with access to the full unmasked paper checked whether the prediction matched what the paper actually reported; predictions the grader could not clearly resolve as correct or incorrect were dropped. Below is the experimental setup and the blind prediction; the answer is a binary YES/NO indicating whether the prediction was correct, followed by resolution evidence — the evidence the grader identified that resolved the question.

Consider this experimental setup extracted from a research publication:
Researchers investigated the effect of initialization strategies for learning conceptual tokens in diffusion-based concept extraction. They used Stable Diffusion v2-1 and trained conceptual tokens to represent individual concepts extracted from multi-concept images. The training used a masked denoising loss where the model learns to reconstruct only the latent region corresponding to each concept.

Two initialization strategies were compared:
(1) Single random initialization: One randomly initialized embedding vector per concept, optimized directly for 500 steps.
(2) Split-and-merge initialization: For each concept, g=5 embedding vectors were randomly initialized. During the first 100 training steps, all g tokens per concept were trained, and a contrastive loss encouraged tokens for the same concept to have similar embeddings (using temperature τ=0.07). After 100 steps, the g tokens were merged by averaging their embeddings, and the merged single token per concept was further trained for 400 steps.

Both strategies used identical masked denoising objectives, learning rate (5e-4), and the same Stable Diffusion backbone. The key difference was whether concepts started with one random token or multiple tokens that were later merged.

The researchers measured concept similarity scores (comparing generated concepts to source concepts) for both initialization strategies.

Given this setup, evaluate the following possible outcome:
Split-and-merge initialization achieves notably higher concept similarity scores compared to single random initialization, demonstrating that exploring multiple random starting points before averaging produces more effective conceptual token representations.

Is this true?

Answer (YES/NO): YES